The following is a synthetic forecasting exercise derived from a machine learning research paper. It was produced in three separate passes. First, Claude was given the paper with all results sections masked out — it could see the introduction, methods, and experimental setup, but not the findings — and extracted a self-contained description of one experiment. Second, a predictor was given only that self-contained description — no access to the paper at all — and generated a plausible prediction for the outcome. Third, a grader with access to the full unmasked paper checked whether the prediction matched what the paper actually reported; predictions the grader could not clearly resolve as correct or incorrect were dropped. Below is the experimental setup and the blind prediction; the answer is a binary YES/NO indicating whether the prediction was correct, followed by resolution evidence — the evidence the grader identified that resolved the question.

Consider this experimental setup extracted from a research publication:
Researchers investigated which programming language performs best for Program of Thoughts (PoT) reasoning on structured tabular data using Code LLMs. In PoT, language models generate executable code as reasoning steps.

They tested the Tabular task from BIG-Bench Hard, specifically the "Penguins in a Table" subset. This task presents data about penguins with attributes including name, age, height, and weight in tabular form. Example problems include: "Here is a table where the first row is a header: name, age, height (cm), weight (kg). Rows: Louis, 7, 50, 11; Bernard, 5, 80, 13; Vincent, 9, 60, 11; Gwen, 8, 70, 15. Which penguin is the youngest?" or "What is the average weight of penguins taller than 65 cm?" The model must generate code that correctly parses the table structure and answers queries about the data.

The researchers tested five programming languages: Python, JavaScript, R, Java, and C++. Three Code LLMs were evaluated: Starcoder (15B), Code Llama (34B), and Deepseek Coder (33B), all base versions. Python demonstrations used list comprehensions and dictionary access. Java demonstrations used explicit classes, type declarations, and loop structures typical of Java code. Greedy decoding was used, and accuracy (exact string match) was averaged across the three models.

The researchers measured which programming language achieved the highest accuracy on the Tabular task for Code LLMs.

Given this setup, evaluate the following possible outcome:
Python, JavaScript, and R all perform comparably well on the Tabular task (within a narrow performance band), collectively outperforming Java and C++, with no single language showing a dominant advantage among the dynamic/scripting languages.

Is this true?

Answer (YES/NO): NO